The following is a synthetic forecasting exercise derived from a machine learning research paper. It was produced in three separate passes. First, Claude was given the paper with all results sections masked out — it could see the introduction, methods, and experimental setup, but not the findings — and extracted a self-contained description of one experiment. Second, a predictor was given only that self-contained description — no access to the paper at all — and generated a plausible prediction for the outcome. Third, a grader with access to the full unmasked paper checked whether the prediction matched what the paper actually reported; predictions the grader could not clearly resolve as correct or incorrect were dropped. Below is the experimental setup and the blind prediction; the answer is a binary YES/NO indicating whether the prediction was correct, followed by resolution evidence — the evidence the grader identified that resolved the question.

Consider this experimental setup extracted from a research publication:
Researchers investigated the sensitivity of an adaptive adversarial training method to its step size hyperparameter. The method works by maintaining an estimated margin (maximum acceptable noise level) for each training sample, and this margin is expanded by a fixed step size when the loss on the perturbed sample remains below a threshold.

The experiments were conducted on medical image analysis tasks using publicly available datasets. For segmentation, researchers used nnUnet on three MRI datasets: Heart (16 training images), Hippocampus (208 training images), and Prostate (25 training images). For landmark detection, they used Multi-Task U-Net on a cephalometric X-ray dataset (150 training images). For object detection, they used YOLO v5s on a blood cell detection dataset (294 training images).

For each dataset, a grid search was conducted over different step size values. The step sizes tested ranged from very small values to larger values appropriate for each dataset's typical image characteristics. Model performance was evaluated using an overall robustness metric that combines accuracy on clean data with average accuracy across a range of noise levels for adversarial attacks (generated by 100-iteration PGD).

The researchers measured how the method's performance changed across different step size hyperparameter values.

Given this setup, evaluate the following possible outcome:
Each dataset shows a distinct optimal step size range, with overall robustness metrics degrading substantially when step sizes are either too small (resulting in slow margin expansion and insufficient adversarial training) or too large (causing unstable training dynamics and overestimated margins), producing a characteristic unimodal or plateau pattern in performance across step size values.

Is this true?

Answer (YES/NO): NO